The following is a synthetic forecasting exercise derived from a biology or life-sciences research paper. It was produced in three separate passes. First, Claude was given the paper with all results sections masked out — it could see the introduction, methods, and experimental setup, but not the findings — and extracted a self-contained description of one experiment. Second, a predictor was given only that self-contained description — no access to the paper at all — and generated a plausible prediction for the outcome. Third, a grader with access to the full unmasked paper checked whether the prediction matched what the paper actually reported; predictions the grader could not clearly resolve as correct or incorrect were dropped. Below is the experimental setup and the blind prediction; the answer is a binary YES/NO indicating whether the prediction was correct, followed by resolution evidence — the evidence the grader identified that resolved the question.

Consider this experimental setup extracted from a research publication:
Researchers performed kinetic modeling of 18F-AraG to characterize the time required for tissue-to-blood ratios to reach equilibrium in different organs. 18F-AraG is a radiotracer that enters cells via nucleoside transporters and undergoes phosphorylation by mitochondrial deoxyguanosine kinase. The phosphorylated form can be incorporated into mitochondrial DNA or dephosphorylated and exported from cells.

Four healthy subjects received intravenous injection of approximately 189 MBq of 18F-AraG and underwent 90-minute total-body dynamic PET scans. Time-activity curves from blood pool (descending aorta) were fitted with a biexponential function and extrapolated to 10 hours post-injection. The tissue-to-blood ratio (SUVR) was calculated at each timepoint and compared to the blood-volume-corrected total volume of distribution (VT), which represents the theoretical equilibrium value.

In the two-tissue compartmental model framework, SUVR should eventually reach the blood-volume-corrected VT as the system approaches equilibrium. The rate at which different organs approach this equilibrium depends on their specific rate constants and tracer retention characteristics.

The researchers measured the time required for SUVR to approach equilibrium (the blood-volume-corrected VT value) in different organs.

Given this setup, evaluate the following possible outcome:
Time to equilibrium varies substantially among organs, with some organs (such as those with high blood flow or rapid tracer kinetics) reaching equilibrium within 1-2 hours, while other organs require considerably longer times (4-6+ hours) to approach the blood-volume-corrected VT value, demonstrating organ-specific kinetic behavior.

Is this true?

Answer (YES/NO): NO